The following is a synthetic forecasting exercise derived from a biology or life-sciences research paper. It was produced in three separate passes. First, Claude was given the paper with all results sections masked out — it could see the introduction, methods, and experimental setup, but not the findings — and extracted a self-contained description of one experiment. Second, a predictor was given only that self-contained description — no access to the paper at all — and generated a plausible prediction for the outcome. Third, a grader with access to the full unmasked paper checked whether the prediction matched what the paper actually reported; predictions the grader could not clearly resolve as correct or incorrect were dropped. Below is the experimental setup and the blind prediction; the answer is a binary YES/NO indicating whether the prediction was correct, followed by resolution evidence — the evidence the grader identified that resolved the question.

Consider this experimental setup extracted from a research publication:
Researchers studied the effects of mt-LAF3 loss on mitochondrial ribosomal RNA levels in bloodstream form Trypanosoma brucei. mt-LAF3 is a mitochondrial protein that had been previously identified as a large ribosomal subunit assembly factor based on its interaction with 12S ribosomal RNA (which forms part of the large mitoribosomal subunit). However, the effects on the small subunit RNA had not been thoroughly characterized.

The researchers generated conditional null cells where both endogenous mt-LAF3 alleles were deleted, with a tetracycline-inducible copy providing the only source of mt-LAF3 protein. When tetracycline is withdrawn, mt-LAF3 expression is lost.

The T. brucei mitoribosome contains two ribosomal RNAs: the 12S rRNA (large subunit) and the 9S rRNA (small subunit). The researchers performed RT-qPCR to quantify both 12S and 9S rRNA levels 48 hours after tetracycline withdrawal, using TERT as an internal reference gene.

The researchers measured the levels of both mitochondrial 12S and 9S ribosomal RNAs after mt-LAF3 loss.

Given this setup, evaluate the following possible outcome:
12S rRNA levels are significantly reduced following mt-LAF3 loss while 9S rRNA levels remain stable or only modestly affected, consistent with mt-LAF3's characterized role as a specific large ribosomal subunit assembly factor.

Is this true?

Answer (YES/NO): NO